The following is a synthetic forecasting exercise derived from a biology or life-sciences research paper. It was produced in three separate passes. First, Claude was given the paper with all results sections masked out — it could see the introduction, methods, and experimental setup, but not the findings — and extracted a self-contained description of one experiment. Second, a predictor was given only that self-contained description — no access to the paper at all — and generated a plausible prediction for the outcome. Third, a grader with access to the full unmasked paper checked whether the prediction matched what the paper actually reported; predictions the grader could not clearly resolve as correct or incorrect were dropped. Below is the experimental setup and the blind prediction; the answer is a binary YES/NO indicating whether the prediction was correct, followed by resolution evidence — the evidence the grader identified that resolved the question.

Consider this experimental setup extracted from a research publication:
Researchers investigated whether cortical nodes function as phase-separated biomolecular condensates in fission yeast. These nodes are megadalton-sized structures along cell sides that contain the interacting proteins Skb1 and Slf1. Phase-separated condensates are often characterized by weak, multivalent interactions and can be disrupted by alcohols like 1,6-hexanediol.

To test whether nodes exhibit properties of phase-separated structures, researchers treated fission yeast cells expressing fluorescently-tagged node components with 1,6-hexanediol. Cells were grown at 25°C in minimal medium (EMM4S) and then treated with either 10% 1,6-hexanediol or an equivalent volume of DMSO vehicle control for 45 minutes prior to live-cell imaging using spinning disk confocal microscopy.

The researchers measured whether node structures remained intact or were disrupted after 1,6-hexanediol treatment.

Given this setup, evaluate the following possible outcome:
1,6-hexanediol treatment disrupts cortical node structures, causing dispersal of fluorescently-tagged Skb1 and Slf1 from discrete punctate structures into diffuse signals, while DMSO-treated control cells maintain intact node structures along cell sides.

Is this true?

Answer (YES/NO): NO